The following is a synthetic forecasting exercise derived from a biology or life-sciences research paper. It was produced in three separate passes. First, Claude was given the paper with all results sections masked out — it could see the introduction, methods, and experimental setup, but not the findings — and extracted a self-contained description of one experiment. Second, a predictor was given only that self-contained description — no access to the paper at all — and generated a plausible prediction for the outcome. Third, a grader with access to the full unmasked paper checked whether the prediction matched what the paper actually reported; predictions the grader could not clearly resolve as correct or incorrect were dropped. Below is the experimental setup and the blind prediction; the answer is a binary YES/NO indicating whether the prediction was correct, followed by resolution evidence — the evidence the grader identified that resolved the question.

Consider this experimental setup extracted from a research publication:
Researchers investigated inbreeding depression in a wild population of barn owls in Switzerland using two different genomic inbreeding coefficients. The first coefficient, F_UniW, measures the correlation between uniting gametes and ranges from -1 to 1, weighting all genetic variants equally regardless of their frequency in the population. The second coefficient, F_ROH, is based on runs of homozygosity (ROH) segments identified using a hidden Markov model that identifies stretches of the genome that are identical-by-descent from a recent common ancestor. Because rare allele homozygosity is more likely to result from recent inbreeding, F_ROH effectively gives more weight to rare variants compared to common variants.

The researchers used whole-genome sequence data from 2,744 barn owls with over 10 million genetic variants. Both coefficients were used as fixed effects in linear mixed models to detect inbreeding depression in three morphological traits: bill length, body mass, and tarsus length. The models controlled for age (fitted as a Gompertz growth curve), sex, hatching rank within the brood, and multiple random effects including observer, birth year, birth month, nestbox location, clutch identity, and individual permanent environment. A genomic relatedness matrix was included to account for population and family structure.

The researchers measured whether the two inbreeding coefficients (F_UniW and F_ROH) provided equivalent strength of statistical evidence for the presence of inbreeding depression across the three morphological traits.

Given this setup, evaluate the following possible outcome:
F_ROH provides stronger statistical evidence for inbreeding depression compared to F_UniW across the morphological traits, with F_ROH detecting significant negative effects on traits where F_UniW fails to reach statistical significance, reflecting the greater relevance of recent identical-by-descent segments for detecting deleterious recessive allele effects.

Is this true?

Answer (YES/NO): NO